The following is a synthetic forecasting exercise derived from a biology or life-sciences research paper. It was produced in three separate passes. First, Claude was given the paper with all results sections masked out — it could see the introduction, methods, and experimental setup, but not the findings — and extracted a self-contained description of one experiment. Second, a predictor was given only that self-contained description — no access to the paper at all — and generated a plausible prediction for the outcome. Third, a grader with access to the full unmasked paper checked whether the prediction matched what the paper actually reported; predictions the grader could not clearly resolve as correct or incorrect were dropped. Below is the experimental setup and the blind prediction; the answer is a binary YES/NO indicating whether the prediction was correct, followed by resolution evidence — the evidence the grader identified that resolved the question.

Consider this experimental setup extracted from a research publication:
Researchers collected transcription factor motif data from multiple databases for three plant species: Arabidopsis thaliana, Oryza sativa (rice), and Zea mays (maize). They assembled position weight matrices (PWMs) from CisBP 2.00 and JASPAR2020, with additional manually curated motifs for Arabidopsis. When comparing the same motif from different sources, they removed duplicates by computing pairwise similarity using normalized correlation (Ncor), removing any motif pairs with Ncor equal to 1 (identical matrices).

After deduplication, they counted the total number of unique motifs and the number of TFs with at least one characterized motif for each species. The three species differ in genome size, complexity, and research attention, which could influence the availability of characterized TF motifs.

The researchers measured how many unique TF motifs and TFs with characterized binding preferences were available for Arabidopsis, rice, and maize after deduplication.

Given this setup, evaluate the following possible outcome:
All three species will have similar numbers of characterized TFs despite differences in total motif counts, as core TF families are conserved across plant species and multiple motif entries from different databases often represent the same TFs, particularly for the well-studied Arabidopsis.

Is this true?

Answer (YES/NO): NO